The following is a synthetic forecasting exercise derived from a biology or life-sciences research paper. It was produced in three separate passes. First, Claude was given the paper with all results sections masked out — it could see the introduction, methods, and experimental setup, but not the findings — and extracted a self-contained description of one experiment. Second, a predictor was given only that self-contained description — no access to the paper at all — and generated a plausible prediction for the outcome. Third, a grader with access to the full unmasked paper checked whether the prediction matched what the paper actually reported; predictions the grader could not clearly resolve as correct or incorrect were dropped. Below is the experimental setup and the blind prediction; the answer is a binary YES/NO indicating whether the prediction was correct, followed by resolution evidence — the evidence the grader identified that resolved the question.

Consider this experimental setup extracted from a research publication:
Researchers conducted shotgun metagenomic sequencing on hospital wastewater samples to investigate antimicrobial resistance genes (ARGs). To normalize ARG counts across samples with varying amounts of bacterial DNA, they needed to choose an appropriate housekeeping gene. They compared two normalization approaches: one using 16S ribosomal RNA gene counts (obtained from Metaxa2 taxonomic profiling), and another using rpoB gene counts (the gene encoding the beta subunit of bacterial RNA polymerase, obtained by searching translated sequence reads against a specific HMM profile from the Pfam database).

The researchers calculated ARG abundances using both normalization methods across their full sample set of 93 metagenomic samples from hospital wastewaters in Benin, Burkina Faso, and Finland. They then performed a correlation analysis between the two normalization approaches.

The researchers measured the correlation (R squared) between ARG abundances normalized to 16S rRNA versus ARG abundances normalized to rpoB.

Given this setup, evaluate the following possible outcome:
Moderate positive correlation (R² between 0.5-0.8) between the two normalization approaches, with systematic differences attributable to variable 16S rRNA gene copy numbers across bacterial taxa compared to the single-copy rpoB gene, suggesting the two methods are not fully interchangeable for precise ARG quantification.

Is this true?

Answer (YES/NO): YES